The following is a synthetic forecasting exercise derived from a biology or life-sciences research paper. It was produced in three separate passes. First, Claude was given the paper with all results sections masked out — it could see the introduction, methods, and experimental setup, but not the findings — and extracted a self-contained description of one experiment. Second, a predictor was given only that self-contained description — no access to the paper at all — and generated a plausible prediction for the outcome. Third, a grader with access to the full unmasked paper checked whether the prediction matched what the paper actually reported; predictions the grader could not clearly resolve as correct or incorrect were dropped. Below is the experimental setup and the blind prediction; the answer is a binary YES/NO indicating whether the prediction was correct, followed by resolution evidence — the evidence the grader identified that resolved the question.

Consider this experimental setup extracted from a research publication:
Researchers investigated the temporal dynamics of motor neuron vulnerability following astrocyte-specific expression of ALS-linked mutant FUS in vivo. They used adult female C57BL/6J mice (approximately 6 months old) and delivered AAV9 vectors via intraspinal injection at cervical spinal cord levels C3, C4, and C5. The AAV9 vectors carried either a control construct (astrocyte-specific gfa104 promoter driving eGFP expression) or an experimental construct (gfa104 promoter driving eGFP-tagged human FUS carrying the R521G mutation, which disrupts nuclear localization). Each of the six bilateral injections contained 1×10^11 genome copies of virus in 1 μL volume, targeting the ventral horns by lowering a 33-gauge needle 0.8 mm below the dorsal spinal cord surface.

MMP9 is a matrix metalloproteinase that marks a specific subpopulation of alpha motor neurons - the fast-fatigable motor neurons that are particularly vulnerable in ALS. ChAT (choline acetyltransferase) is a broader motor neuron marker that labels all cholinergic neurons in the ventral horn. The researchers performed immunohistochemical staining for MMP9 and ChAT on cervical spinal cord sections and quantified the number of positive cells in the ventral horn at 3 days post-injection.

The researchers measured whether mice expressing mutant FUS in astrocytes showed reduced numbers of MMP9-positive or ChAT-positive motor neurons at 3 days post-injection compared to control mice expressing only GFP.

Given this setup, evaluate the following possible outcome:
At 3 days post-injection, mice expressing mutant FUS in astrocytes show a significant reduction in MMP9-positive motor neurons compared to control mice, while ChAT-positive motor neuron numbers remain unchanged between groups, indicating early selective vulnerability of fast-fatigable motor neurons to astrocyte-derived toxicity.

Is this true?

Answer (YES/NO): NO